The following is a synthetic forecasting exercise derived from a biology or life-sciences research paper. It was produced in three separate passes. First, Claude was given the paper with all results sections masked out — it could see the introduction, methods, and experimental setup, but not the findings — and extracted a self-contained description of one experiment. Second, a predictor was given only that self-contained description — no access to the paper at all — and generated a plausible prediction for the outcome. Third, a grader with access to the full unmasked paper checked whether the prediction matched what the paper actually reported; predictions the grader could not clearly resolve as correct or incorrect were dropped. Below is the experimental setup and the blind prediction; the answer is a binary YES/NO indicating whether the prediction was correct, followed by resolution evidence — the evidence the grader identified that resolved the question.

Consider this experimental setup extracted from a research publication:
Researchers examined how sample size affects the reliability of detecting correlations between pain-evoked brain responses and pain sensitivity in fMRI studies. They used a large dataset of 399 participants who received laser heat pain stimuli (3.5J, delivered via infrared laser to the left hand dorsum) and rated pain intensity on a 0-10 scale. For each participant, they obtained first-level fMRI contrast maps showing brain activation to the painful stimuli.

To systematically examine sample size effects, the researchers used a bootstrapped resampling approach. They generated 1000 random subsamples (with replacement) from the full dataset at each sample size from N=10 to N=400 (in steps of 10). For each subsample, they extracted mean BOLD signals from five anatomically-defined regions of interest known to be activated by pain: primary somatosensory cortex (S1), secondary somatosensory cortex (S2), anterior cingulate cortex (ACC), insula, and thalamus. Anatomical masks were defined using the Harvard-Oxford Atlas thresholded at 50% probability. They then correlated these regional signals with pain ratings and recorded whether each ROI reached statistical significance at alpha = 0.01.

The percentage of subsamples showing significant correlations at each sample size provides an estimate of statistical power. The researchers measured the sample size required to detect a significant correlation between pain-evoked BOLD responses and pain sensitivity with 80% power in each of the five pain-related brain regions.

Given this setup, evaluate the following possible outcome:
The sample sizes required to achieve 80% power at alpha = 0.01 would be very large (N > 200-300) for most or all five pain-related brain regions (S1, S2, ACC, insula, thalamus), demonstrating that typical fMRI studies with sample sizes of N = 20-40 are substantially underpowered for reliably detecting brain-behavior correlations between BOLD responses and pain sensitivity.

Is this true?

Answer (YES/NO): NO